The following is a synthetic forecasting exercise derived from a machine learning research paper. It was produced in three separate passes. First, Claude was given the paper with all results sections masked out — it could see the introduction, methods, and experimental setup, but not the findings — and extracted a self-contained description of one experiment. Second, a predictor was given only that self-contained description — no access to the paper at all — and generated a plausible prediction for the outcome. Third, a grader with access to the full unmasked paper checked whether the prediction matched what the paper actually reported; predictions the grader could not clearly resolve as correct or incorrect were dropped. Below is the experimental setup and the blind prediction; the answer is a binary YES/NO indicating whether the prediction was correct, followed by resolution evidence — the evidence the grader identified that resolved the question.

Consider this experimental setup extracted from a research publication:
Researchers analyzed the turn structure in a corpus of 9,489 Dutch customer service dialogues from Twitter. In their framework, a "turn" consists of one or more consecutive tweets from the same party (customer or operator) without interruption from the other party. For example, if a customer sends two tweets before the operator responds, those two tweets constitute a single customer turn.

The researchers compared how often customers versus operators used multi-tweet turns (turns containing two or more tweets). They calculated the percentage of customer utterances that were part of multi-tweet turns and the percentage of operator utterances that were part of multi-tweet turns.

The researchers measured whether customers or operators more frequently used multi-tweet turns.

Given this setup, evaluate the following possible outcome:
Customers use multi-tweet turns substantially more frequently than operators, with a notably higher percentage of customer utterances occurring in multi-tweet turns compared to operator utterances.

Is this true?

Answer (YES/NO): NO